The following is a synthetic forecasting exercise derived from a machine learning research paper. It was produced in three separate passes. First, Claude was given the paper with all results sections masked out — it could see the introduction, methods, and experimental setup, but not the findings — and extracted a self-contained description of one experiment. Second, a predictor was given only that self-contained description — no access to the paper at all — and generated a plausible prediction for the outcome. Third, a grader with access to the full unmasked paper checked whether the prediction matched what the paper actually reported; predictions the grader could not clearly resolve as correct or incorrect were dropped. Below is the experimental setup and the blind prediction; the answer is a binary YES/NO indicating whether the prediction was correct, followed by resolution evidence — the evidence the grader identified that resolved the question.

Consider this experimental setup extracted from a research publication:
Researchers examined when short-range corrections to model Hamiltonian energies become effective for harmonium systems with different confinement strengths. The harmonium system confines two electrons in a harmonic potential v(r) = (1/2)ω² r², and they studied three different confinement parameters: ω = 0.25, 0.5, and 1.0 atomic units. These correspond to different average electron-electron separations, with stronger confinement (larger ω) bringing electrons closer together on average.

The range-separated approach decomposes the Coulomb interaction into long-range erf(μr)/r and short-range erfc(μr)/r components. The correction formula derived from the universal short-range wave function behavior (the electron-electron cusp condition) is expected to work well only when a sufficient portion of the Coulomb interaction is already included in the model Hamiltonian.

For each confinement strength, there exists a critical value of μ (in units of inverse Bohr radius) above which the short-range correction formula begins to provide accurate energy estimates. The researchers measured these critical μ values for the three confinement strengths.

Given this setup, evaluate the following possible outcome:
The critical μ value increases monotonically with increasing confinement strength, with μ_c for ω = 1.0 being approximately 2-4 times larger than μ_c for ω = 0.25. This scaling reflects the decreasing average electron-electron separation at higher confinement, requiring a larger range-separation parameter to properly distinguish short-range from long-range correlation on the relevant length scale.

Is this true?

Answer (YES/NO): YES